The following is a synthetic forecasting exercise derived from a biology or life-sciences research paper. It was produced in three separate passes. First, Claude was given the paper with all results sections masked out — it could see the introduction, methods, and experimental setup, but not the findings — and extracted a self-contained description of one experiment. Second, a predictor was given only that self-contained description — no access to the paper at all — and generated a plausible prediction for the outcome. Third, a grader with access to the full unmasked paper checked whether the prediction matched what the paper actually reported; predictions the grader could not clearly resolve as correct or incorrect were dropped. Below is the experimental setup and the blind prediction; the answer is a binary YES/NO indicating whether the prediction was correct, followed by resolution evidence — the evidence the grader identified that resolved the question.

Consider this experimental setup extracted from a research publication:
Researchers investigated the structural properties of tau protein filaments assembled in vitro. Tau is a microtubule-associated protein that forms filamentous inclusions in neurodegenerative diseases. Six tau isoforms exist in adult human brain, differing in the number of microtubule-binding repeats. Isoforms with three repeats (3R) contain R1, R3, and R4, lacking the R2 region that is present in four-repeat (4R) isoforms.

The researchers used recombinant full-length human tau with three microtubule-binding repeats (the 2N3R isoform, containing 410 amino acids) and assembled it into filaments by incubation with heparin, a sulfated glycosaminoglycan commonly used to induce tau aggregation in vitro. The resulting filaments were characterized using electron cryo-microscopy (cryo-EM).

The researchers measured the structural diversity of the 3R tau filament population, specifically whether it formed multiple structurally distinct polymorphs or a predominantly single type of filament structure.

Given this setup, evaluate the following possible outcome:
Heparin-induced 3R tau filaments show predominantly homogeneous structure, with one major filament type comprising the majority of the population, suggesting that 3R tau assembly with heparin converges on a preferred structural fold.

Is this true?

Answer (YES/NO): YES